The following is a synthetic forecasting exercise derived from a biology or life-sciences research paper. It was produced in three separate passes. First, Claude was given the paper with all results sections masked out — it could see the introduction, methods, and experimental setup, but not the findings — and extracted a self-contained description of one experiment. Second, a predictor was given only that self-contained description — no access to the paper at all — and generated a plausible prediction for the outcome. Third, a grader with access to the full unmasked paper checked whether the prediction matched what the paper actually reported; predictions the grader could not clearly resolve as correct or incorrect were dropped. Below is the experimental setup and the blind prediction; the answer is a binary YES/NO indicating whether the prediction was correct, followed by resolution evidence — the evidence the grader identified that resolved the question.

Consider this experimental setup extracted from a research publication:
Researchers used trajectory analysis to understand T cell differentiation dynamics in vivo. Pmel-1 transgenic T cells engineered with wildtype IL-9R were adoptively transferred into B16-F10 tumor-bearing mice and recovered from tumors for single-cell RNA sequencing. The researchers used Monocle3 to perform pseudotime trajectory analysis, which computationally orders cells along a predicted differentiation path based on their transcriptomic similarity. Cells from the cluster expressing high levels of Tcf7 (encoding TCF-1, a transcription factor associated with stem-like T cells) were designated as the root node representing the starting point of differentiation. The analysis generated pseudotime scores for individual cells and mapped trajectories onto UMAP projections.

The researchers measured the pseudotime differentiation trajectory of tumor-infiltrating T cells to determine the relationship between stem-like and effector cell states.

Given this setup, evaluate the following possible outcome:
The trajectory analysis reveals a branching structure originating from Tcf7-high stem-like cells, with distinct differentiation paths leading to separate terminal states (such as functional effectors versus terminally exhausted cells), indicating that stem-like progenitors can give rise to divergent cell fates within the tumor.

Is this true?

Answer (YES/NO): NO